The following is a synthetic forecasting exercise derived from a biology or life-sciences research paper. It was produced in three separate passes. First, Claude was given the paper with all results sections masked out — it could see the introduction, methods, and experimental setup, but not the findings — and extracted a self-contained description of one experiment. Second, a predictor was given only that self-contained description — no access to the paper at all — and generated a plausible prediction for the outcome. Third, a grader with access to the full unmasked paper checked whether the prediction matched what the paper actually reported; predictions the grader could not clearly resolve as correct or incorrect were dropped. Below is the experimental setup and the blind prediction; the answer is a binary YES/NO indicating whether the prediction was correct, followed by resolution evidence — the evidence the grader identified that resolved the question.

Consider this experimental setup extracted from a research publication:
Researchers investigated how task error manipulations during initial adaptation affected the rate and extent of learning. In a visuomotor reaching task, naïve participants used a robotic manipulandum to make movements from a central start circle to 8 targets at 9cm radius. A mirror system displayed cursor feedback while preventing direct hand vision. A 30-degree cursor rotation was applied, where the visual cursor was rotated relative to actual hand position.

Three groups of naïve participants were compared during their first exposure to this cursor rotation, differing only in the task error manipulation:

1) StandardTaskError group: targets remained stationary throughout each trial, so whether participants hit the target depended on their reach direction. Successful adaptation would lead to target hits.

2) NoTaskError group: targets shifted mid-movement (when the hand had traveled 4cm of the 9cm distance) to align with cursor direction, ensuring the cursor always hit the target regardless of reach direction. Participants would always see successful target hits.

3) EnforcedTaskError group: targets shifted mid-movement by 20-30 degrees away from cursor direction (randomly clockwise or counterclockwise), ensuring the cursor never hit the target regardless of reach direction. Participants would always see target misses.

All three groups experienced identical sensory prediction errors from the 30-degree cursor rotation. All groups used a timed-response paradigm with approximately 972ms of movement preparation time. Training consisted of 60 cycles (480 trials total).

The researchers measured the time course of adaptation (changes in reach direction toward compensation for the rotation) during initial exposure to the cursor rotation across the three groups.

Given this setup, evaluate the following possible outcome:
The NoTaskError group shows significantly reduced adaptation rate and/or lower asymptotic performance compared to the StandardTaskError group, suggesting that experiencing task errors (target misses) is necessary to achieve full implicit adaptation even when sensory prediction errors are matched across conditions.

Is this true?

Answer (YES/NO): NO